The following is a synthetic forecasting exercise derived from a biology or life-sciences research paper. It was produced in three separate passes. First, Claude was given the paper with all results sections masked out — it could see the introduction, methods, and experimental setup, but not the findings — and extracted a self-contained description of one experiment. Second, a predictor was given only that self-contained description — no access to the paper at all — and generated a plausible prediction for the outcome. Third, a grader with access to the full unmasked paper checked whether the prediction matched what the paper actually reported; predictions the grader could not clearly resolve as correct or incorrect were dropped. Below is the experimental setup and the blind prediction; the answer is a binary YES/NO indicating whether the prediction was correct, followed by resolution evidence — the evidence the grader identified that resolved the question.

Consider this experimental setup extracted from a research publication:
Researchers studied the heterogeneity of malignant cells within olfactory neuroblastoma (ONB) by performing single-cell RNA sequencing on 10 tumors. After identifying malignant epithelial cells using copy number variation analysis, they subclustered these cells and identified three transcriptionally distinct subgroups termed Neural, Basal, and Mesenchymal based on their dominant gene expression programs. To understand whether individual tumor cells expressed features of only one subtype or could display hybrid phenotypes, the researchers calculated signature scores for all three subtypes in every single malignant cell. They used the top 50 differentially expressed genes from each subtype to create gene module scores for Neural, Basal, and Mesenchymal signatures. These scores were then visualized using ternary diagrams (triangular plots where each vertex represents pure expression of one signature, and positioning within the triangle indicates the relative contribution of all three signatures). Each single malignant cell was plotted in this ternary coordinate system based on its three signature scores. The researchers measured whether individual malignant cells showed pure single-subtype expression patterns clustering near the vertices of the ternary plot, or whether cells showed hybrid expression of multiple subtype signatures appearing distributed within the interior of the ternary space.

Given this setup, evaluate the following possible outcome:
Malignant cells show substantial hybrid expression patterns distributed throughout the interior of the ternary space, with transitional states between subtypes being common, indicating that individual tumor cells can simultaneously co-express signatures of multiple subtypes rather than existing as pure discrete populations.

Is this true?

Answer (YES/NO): NO